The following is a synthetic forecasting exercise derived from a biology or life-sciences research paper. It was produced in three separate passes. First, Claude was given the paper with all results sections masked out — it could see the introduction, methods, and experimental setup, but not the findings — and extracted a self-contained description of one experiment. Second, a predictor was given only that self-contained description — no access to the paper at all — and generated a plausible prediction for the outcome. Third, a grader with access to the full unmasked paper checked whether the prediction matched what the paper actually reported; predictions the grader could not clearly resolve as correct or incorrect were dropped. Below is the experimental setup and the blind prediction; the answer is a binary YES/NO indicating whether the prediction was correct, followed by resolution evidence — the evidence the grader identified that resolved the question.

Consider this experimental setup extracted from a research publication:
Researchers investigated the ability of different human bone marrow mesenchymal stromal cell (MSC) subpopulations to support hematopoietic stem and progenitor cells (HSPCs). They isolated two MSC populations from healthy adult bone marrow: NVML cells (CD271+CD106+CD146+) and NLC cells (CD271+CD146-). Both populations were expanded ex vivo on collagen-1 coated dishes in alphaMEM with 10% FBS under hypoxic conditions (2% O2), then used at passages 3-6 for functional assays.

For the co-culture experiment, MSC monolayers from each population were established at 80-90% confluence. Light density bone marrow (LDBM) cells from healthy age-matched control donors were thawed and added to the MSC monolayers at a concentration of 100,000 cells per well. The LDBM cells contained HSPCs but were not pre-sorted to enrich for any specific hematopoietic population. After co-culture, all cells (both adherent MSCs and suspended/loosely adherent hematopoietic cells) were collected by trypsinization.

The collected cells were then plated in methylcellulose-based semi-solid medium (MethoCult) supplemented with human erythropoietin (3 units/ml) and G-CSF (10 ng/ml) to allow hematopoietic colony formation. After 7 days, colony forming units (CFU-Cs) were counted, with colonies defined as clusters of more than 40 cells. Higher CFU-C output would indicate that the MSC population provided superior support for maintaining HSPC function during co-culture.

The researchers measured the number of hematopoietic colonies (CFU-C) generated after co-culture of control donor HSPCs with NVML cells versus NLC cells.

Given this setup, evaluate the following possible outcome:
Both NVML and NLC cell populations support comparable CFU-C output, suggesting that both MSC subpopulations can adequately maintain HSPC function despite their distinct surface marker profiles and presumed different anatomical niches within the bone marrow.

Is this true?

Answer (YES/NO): NO